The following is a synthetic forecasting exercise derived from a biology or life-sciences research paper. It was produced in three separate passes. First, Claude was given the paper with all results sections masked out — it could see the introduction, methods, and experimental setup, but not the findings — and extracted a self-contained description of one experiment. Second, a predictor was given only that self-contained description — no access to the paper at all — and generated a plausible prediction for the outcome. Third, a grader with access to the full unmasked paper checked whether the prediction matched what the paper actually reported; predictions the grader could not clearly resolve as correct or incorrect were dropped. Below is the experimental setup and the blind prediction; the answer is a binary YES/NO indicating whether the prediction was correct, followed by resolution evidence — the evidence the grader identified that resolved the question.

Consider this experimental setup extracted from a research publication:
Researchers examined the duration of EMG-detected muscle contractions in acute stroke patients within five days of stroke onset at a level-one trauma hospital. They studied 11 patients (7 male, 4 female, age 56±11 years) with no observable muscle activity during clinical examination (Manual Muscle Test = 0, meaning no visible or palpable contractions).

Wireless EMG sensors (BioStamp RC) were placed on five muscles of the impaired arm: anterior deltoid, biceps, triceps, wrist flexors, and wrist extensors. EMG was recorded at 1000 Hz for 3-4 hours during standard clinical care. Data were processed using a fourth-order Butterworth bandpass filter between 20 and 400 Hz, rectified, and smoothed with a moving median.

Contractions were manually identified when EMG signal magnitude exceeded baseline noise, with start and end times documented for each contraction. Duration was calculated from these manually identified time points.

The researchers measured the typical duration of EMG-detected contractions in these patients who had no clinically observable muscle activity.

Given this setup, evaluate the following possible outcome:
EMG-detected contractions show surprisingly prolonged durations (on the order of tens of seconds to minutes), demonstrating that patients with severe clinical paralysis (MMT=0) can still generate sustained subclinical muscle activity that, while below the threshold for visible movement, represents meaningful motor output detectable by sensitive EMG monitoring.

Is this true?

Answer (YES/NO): NO